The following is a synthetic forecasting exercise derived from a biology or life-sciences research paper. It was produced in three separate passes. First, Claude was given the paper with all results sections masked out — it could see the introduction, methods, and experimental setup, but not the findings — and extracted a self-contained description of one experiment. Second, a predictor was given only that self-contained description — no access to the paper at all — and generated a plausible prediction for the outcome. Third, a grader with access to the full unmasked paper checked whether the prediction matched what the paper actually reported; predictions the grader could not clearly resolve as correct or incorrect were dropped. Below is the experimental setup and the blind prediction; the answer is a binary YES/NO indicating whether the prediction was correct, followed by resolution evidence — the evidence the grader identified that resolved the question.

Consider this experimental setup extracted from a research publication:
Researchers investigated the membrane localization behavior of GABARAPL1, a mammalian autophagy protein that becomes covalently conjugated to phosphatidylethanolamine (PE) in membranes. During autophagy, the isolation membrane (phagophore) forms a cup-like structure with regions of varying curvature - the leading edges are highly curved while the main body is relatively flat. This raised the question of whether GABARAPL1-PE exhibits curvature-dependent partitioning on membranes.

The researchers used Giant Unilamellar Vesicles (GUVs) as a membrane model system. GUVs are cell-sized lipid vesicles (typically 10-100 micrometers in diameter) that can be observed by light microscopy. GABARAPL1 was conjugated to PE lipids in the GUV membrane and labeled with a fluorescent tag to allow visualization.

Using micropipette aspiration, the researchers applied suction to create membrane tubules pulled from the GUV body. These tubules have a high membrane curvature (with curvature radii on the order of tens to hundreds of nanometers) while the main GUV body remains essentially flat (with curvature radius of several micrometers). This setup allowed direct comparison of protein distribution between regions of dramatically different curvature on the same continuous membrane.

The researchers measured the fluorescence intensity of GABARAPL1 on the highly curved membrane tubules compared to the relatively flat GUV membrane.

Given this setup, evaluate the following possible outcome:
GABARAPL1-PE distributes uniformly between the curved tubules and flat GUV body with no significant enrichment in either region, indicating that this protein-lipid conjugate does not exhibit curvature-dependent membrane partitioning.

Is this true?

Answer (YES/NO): NO